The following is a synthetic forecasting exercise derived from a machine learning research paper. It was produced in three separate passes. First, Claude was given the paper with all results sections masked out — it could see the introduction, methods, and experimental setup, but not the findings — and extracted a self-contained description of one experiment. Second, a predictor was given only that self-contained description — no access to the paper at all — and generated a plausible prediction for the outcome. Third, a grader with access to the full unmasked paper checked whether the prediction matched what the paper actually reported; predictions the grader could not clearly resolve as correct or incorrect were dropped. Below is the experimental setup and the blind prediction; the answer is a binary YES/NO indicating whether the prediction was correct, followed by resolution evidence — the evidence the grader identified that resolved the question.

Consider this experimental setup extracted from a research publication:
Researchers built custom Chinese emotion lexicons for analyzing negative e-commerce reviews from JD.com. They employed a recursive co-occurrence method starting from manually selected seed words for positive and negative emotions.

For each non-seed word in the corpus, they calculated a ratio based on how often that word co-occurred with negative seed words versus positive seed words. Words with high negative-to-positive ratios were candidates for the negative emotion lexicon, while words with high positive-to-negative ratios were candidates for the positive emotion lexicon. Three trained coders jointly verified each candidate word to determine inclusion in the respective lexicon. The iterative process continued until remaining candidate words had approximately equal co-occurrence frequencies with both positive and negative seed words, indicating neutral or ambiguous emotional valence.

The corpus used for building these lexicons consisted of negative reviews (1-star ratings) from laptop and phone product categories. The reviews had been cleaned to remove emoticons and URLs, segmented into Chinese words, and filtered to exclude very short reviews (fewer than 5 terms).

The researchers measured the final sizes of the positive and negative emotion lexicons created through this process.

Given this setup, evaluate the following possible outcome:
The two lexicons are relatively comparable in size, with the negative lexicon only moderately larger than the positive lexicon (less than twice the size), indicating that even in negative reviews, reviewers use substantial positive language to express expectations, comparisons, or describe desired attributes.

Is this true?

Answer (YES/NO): YES